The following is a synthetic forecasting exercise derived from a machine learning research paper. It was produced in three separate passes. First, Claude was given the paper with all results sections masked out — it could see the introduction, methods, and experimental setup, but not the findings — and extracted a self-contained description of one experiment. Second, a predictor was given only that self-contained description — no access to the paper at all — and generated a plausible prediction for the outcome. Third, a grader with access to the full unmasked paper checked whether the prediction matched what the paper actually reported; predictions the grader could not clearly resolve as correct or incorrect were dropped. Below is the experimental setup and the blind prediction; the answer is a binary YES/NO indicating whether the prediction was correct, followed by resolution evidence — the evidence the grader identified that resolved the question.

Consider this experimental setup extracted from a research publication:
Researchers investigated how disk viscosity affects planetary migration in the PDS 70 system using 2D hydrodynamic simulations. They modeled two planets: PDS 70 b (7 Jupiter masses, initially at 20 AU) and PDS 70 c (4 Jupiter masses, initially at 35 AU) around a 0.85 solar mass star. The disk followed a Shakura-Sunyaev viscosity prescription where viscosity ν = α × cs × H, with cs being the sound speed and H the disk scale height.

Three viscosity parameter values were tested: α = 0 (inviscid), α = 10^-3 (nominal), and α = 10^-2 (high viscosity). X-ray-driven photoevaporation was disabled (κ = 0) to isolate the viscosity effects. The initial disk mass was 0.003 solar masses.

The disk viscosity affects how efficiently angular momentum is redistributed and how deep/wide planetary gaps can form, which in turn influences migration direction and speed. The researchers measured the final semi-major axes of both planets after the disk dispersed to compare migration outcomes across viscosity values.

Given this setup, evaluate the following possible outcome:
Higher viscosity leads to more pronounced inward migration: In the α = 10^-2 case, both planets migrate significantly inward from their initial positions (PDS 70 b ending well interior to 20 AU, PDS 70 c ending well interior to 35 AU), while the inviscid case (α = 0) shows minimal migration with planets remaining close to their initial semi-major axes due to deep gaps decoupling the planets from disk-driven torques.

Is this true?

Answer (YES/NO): NO